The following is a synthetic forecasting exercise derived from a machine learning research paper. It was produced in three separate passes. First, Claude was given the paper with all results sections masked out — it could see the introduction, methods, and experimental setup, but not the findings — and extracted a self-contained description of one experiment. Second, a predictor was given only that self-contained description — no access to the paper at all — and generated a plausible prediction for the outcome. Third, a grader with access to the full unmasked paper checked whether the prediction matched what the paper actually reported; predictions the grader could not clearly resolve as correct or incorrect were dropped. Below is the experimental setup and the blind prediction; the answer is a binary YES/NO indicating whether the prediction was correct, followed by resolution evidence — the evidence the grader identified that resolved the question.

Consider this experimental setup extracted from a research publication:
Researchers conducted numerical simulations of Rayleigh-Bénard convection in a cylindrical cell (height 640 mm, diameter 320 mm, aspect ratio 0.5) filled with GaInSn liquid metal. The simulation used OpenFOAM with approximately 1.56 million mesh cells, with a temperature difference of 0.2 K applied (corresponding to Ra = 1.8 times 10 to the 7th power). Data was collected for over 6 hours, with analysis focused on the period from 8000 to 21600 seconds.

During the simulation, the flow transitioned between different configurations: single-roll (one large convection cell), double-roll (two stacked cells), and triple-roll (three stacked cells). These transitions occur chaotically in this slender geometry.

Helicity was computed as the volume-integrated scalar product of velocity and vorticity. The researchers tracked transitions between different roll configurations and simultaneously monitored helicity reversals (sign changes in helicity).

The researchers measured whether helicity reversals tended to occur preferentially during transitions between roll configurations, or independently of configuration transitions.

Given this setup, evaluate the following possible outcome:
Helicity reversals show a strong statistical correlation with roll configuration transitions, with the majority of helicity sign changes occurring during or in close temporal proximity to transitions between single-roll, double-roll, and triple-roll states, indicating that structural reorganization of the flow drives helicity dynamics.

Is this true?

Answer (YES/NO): NO